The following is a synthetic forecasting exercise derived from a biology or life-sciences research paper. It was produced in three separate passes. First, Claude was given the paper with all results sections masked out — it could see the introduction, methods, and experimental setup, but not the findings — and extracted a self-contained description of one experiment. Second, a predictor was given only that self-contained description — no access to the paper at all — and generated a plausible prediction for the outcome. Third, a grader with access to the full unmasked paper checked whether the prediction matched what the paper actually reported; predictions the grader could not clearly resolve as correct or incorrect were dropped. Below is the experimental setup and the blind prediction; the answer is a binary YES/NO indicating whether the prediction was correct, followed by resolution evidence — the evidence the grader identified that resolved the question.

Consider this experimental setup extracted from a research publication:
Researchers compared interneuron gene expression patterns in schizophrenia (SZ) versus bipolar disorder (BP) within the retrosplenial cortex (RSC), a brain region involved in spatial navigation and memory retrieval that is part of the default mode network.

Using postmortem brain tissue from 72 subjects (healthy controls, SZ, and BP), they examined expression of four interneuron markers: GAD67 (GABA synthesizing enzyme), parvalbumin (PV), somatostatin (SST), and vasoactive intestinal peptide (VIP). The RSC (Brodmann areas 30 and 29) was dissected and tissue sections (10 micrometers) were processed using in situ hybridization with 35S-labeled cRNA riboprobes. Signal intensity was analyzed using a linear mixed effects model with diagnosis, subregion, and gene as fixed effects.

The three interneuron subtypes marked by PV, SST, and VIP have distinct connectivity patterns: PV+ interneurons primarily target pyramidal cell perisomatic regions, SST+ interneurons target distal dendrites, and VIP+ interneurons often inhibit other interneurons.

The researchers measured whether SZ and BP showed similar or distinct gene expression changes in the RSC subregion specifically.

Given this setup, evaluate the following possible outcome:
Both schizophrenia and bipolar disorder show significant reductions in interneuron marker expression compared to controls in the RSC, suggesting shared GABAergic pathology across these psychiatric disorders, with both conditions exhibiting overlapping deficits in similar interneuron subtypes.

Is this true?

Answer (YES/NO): NO